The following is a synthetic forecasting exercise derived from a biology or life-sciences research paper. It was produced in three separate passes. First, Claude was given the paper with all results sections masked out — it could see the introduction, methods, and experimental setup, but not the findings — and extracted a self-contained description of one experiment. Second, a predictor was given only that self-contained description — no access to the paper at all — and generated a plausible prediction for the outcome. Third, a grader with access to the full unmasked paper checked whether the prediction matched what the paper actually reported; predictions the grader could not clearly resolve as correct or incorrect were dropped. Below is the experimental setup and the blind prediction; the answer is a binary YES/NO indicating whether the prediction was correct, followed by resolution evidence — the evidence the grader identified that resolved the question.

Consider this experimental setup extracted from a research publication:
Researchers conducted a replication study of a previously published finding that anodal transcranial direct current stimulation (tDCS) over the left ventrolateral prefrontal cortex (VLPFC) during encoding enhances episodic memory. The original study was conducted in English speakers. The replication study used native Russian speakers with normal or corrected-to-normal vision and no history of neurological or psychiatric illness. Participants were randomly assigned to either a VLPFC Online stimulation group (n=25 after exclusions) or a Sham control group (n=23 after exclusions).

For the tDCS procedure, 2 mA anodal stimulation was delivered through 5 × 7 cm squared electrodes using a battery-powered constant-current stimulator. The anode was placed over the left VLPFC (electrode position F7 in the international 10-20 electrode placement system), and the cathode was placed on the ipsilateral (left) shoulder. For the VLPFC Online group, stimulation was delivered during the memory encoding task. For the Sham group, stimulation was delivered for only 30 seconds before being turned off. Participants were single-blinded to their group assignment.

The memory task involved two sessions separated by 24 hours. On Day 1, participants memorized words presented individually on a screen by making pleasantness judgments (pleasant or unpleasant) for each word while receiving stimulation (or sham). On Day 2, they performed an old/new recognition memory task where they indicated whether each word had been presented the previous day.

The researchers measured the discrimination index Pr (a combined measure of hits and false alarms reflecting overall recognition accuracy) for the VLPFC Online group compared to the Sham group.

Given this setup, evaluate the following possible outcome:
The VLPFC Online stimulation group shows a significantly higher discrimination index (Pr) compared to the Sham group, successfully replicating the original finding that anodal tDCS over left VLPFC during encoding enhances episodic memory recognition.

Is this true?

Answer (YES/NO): NO